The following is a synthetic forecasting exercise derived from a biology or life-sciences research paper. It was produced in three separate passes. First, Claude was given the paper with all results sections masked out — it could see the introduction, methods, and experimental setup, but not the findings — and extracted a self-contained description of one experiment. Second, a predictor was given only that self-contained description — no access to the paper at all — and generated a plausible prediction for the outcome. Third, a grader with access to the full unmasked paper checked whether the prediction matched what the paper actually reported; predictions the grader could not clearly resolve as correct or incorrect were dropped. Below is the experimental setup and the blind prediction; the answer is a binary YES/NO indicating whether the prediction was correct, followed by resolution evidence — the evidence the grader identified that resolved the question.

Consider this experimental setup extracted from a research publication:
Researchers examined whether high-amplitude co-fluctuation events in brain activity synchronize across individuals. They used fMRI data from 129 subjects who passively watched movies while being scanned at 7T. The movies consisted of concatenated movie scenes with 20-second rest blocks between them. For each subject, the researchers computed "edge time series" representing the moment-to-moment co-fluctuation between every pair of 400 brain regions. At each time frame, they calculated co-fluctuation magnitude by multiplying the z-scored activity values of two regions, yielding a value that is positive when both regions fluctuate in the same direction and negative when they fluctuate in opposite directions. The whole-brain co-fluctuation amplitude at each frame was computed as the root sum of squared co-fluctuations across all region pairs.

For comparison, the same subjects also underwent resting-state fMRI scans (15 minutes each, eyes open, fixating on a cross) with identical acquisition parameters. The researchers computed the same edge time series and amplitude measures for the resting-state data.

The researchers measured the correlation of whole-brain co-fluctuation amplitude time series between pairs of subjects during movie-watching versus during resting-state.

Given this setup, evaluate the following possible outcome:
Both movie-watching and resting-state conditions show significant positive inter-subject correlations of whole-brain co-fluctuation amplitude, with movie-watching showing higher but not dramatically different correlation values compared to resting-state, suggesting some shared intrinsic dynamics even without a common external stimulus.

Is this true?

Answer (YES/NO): NO